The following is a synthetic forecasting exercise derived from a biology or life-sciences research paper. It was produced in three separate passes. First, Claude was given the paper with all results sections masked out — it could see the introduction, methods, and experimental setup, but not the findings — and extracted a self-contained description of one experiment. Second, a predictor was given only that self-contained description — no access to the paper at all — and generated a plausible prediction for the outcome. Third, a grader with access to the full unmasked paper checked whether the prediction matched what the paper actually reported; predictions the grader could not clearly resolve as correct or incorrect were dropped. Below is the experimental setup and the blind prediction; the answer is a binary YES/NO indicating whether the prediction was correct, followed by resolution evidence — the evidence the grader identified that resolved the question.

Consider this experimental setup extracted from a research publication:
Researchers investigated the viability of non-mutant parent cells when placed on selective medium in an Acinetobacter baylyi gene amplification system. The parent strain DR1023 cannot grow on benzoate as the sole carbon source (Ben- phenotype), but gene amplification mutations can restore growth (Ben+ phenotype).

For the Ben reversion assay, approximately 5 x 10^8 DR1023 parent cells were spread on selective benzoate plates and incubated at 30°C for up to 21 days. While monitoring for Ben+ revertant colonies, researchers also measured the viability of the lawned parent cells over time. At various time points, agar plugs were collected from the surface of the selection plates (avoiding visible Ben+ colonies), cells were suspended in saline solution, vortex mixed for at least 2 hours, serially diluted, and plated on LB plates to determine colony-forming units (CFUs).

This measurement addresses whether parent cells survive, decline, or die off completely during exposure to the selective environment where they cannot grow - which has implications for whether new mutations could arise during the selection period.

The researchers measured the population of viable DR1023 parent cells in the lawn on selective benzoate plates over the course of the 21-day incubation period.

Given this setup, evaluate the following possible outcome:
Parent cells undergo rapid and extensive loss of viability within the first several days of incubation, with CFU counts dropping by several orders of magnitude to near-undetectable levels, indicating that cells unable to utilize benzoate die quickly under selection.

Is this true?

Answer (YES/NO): NO